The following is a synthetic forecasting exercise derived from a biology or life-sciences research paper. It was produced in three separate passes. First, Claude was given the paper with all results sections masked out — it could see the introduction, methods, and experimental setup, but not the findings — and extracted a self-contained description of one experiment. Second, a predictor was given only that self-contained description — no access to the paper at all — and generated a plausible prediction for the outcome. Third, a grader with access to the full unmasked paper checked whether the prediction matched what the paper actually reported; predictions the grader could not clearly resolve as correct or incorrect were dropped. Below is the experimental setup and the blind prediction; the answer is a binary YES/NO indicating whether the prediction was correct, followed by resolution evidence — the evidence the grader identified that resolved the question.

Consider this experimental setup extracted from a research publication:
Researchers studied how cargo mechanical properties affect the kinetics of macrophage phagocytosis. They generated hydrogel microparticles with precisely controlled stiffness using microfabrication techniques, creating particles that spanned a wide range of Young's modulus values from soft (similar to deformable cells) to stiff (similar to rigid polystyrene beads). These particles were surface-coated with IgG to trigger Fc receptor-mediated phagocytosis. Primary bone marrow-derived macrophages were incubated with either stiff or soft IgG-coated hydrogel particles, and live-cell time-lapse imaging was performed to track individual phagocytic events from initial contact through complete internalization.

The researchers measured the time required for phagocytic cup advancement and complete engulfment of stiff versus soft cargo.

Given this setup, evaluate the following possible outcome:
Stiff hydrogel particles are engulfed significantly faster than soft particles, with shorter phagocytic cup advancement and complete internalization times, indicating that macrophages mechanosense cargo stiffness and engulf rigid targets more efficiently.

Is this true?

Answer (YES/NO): YES